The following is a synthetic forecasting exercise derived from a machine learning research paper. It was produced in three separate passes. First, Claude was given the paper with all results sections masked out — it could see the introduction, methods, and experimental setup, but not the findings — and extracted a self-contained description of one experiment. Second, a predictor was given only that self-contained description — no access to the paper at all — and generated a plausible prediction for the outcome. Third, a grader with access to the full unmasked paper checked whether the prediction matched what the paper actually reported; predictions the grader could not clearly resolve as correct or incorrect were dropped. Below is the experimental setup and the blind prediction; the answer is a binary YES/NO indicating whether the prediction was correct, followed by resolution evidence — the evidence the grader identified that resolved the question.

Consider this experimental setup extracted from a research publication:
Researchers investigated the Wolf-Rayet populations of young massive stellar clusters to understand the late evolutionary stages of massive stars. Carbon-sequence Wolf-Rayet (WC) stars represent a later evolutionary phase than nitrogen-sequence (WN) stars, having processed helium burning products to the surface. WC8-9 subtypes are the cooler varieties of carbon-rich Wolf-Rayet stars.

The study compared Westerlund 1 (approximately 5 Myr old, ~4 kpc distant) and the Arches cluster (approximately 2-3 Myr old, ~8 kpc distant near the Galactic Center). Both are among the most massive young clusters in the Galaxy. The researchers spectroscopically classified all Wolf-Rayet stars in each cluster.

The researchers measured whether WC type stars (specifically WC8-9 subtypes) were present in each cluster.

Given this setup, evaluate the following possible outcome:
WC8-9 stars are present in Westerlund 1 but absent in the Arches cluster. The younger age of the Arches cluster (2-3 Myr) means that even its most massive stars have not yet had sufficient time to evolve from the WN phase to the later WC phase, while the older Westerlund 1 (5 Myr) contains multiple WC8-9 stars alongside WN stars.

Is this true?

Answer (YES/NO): YES